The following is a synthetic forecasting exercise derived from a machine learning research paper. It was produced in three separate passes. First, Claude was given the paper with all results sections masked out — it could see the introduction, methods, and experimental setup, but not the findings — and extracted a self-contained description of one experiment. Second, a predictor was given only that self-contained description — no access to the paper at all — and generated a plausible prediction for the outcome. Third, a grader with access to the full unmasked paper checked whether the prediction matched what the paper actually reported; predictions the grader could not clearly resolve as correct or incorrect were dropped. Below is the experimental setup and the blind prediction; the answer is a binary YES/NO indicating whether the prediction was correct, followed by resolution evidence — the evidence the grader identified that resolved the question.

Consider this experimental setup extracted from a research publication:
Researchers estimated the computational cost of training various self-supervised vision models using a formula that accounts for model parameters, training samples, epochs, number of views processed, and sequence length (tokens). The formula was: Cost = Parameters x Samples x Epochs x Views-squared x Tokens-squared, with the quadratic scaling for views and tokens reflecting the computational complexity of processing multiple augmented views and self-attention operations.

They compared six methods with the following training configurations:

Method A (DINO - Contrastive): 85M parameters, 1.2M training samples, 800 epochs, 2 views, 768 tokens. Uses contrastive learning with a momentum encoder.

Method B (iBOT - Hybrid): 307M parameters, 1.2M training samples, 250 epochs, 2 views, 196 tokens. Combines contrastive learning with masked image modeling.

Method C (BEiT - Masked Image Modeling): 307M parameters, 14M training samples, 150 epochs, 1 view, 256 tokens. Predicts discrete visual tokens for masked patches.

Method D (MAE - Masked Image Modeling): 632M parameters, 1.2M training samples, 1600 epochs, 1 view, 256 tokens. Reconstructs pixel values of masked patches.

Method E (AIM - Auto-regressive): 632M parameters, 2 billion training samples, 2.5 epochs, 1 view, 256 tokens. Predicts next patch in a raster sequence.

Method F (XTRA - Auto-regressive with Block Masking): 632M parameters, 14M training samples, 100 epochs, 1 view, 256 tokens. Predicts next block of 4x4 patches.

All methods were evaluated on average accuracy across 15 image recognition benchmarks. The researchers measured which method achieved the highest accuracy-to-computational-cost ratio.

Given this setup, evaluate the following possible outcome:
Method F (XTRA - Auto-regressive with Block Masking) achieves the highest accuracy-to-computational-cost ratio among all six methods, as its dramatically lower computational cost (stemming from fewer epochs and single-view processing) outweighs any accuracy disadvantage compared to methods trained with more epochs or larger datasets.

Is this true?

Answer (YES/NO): NO